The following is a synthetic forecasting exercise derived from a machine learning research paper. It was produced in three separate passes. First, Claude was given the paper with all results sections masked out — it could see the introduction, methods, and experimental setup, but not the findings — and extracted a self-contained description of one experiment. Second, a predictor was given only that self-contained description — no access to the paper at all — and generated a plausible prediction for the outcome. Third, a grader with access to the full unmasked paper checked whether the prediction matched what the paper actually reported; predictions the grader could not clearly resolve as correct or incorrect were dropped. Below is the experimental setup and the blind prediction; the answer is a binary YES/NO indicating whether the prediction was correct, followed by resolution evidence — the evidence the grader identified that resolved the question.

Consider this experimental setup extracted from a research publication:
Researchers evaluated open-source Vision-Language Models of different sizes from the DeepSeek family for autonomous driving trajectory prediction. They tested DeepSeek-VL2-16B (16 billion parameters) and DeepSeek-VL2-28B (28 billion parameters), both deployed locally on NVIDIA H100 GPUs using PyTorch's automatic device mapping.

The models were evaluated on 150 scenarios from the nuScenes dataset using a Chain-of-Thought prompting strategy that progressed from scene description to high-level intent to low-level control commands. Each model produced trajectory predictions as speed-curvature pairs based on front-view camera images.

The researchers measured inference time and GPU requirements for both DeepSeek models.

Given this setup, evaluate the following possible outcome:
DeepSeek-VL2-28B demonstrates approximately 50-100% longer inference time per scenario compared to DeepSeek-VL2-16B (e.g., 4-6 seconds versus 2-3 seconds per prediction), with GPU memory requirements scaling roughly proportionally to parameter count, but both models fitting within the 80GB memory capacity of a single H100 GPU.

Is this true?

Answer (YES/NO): NO